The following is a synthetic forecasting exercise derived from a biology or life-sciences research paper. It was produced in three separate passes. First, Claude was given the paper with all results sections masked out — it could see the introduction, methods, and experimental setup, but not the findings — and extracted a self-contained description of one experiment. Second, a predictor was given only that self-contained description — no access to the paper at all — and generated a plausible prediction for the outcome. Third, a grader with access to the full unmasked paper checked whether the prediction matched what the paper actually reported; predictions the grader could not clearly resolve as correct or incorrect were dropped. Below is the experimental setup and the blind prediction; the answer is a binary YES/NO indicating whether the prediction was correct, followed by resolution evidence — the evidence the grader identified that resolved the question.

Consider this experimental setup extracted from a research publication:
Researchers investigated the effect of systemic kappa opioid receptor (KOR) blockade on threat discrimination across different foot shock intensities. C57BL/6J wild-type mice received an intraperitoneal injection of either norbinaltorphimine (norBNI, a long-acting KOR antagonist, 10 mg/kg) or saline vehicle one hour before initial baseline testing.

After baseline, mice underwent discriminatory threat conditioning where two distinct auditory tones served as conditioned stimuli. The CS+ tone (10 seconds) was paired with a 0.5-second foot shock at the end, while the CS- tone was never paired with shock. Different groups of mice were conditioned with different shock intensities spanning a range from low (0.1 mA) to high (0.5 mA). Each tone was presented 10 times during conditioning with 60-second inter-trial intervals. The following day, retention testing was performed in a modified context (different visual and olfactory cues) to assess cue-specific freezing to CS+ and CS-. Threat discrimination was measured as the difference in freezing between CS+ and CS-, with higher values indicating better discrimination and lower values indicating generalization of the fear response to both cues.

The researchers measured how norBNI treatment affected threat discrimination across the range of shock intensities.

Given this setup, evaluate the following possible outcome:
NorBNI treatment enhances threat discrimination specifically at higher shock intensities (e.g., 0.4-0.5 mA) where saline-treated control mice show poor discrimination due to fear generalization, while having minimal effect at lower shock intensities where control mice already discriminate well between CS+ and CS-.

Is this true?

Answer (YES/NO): YES